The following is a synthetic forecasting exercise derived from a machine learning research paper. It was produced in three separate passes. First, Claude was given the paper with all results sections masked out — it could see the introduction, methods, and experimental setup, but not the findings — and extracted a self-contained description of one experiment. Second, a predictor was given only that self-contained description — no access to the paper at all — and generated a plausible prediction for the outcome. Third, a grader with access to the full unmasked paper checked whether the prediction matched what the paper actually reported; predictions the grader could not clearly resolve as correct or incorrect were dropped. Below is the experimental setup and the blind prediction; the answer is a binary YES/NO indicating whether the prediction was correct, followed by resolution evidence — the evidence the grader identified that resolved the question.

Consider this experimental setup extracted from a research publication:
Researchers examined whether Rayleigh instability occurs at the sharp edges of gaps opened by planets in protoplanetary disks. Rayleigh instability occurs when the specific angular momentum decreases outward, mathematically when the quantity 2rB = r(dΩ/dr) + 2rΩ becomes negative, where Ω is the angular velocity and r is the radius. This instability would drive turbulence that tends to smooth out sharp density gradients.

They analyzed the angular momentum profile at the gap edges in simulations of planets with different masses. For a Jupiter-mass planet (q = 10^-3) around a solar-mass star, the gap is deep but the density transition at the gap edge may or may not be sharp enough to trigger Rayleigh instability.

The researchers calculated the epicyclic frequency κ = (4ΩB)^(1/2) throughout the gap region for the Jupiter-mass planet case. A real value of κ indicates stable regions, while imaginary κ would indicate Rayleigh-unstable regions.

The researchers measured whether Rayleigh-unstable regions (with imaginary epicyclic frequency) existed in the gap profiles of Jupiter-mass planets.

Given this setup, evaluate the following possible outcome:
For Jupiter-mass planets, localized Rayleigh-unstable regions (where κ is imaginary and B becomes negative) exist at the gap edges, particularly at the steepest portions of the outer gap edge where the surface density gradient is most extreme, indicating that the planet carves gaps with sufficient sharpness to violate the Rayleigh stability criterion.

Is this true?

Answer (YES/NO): NO